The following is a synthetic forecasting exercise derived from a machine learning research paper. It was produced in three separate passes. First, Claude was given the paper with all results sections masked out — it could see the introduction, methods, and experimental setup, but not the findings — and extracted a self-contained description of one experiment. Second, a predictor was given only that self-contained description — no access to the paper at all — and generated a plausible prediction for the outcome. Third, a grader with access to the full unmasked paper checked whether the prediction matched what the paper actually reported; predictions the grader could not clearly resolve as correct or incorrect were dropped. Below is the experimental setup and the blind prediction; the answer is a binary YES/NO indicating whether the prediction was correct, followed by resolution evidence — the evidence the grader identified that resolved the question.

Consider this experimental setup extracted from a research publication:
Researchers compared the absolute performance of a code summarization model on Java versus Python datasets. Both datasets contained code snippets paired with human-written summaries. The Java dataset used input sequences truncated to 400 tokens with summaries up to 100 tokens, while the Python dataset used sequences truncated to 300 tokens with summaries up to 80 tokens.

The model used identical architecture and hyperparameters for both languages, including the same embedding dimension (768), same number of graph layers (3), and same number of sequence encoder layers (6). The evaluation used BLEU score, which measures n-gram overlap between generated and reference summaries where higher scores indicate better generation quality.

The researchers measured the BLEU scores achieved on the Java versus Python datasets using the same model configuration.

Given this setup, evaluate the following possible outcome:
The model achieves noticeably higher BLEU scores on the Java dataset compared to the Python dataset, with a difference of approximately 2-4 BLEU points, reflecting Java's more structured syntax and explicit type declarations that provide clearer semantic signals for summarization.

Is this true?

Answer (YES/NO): NO